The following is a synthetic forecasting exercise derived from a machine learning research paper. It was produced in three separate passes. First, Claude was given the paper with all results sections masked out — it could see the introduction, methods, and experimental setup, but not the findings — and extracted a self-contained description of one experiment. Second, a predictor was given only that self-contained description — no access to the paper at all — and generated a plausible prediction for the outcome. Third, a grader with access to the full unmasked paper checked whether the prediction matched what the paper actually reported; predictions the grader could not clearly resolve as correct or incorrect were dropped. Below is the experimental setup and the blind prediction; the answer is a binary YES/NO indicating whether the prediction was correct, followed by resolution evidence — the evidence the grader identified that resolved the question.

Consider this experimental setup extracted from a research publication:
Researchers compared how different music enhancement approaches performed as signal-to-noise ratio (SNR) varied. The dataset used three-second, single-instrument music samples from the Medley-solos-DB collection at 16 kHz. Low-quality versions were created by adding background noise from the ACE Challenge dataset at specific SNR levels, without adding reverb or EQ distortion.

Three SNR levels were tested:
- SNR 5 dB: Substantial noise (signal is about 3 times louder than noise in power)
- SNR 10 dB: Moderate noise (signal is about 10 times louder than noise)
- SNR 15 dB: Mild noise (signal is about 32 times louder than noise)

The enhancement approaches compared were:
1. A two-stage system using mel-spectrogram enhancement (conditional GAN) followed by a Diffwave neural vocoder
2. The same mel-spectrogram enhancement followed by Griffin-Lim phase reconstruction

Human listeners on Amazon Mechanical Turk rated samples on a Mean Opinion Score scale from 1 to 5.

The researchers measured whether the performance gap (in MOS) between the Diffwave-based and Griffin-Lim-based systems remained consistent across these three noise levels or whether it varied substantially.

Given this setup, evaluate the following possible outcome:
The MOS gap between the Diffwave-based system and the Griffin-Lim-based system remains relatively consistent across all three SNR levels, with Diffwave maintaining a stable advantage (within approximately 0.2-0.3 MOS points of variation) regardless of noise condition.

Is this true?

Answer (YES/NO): YES